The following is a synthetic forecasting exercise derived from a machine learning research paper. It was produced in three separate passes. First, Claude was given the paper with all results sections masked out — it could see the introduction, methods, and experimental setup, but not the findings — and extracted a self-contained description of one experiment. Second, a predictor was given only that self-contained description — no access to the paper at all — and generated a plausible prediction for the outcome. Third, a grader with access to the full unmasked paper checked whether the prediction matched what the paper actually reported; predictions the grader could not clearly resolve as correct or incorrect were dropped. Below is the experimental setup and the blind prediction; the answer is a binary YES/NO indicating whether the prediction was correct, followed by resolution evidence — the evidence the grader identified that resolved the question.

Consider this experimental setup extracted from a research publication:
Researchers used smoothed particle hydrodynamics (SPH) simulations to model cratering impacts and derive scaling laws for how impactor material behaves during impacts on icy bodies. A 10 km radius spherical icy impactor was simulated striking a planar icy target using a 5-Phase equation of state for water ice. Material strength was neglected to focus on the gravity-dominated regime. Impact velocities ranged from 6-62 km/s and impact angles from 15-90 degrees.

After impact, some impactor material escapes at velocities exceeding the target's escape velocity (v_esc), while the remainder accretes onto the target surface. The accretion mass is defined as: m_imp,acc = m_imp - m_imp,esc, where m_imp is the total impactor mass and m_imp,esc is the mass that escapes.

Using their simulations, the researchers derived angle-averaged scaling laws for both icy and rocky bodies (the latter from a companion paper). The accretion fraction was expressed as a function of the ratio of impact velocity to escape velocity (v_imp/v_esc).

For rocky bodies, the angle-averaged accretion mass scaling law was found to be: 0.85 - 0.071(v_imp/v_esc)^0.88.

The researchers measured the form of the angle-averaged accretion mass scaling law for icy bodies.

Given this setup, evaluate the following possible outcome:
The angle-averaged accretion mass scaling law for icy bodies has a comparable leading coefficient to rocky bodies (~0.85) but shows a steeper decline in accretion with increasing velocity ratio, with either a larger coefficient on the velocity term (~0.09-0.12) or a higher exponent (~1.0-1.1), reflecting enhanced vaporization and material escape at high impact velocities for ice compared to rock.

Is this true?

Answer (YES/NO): NO